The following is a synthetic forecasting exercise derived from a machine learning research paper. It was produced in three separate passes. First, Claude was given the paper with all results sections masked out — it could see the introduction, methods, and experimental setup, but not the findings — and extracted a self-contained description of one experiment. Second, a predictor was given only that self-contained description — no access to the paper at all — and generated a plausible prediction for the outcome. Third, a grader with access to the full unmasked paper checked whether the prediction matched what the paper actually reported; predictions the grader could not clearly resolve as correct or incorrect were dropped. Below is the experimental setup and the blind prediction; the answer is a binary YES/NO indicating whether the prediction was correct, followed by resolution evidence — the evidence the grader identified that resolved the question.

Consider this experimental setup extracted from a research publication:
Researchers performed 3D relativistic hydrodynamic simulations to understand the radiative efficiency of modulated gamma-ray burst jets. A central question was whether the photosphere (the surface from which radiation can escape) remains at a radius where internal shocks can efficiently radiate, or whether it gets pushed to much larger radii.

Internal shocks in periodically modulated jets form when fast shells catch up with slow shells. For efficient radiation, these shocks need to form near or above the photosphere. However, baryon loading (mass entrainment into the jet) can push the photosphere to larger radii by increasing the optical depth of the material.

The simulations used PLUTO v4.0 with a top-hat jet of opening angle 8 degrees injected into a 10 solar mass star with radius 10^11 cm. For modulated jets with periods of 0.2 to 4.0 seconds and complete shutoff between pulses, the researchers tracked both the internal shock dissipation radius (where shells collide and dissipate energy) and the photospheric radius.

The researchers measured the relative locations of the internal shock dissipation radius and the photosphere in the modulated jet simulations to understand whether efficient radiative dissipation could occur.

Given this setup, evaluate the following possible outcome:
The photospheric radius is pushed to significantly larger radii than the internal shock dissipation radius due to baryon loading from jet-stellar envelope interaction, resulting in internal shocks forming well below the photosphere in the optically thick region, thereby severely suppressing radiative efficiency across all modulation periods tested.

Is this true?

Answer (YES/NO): YES